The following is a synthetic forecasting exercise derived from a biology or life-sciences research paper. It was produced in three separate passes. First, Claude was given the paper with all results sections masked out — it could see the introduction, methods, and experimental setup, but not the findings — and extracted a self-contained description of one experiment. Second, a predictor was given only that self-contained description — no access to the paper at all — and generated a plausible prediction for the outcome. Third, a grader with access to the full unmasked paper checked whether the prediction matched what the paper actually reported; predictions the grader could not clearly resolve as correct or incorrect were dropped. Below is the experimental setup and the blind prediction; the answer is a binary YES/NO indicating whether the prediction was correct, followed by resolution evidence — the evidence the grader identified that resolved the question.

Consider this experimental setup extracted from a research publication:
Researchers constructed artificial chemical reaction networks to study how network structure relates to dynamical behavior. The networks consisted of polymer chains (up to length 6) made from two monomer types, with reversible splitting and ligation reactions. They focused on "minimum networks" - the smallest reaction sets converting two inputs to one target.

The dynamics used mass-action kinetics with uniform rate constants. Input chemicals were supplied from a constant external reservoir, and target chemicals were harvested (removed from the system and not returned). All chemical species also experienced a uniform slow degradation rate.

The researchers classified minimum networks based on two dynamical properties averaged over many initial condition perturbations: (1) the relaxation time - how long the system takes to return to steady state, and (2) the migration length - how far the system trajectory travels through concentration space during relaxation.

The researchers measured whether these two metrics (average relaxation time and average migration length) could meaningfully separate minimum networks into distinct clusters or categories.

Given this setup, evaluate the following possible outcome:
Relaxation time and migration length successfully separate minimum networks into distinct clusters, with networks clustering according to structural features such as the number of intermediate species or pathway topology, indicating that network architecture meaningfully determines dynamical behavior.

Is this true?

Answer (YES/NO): NO